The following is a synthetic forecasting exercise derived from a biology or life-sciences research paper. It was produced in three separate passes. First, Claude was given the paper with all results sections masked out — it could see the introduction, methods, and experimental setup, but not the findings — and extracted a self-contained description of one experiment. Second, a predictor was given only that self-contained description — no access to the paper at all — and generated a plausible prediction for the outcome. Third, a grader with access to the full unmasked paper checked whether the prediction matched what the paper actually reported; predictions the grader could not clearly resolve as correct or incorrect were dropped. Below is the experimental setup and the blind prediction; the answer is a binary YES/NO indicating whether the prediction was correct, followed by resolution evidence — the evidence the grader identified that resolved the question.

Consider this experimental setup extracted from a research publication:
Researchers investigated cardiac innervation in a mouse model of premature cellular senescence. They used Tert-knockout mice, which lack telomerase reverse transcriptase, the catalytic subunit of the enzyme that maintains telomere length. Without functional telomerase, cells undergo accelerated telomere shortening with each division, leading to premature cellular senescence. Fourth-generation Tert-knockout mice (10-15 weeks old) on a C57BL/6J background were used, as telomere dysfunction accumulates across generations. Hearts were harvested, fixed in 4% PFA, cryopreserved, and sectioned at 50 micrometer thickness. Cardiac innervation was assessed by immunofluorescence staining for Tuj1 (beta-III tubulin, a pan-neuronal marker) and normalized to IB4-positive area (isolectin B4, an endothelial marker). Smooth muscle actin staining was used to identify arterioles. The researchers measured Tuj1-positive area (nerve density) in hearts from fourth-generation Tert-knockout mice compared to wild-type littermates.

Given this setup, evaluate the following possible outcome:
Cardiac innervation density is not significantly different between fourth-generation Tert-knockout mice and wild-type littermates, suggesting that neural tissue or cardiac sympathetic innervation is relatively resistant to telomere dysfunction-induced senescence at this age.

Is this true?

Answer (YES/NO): NO